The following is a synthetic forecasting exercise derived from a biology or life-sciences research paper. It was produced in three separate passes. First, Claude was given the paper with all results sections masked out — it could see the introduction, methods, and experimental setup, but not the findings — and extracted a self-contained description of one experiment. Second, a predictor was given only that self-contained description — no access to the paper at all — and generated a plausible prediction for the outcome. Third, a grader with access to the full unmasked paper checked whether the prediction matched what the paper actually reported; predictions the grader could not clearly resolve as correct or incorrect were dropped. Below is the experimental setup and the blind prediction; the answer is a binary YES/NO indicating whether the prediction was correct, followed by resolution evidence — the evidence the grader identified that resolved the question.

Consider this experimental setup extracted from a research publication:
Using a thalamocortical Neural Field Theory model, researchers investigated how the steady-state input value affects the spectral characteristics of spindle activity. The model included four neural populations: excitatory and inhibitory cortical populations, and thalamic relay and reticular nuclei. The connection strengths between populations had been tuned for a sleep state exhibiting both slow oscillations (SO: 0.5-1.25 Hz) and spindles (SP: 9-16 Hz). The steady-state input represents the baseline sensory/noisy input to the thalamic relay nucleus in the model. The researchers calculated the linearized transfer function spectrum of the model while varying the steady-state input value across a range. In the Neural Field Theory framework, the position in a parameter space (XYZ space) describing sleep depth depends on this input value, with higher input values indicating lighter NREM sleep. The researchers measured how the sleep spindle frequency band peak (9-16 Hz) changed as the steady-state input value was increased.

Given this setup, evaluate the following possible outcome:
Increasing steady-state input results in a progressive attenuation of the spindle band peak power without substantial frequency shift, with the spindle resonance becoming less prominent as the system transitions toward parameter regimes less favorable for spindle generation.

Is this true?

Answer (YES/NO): NO